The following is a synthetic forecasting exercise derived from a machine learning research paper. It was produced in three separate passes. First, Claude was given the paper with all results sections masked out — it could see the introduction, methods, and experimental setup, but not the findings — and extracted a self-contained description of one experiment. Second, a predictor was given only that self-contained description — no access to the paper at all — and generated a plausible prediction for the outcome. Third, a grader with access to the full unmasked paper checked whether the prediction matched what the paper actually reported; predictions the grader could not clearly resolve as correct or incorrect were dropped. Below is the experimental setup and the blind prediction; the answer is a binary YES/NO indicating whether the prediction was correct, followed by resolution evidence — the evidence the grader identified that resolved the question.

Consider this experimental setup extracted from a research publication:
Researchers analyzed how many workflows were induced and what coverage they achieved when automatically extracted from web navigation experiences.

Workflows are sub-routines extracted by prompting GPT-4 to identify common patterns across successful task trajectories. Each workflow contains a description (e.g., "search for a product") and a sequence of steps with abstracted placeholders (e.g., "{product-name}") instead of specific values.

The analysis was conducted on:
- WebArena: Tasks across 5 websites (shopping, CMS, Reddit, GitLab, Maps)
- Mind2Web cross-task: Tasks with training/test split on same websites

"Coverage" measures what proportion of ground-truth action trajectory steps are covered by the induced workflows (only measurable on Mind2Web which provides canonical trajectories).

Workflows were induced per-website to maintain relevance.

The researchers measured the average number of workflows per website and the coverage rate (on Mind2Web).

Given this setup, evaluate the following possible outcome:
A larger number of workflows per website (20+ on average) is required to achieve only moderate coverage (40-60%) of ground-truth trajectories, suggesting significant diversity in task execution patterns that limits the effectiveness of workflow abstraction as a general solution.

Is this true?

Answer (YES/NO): NO